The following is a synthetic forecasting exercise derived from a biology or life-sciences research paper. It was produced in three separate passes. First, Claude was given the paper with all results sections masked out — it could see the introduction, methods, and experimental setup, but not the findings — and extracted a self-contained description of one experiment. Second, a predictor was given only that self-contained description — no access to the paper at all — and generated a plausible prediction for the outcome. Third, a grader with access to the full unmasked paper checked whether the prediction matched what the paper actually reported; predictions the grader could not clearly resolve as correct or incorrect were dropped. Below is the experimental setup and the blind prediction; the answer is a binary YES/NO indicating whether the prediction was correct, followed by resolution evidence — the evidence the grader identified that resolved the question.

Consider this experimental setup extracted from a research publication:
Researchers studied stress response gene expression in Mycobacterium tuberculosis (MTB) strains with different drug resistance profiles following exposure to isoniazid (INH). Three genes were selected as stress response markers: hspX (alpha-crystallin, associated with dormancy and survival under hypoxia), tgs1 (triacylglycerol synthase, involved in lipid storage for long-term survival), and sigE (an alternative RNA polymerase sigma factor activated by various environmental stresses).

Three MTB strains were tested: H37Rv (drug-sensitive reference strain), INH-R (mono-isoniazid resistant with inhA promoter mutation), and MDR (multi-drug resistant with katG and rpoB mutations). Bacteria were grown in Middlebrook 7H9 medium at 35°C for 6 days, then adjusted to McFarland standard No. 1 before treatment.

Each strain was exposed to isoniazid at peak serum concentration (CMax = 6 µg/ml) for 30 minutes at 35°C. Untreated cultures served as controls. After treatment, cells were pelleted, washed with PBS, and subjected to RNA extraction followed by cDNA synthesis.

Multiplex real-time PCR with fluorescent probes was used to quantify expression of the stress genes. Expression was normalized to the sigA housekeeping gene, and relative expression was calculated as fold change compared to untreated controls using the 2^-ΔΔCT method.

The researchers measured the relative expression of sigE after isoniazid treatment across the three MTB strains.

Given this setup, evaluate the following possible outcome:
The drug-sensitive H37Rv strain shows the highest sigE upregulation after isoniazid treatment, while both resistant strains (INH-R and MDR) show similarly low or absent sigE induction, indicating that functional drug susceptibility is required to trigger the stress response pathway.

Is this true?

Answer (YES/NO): YES